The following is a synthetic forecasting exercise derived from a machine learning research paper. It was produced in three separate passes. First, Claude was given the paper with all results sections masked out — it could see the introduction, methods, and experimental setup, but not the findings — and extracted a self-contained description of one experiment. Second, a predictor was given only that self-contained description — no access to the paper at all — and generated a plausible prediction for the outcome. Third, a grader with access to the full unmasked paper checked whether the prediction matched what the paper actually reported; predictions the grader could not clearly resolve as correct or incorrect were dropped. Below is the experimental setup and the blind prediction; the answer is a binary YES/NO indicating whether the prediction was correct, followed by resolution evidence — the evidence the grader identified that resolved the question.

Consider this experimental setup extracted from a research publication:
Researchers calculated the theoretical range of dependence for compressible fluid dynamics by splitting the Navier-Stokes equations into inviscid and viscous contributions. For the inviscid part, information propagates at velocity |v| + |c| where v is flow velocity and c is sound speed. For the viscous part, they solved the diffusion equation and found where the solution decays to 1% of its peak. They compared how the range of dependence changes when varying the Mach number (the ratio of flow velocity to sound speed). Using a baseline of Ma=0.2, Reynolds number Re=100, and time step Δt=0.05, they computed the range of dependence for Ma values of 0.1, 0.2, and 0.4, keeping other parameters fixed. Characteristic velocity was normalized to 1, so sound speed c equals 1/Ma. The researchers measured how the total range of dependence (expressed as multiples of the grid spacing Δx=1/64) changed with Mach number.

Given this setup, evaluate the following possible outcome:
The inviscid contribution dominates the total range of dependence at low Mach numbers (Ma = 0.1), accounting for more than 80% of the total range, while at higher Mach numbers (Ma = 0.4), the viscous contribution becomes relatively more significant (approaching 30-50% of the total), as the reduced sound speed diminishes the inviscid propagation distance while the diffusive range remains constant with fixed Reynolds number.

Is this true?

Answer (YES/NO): YES